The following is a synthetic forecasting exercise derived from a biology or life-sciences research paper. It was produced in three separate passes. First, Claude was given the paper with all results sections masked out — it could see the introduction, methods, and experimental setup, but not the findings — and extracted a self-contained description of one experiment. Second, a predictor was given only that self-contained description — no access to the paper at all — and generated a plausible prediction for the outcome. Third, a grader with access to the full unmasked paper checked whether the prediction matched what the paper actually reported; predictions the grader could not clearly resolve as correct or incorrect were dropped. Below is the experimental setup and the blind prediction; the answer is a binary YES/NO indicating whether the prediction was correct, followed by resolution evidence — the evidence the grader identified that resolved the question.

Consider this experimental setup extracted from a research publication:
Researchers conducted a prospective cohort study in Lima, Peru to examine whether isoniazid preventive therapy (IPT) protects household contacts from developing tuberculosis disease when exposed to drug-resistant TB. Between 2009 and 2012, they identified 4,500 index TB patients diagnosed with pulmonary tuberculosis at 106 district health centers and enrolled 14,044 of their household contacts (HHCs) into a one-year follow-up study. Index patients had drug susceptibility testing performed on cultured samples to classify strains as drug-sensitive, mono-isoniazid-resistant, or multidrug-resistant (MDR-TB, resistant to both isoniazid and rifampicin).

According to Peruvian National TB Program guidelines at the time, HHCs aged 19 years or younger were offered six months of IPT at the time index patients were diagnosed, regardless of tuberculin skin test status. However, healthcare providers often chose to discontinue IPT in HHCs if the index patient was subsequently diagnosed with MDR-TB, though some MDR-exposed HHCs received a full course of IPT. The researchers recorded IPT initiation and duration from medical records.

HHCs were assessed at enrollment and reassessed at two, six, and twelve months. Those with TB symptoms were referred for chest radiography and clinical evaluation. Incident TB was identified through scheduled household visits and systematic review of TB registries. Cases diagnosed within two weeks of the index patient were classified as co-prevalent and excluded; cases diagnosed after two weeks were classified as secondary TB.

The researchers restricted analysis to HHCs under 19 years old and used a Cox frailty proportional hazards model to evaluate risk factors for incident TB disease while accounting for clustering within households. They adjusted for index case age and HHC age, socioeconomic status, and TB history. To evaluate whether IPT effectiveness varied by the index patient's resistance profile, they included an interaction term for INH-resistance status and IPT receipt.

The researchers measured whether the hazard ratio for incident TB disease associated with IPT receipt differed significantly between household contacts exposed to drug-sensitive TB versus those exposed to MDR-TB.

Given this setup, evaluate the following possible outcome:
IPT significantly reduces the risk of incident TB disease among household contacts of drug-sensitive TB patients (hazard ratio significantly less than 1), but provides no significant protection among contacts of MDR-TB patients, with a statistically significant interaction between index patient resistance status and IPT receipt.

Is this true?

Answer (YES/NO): NO